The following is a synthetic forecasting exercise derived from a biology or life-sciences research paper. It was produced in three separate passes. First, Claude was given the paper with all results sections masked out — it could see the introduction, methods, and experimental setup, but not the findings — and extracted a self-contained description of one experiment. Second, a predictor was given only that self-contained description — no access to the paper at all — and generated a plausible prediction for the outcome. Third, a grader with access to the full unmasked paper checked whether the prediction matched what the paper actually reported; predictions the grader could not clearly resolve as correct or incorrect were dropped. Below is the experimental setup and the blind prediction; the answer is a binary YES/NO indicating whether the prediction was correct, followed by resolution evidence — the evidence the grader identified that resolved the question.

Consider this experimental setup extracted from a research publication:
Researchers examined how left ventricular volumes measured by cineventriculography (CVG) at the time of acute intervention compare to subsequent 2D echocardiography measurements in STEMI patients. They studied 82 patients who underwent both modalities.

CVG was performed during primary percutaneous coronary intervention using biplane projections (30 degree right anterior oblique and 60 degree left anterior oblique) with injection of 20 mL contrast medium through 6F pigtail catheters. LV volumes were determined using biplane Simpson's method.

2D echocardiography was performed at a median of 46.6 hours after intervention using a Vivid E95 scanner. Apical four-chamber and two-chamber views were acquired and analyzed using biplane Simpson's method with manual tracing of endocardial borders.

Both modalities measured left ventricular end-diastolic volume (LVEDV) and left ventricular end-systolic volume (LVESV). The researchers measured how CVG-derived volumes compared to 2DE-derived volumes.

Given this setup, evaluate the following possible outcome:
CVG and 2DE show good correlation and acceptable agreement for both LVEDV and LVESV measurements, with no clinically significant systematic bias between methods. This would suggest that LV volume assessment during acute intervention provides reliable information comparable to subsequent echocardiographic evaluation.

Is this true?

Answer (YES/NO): YES